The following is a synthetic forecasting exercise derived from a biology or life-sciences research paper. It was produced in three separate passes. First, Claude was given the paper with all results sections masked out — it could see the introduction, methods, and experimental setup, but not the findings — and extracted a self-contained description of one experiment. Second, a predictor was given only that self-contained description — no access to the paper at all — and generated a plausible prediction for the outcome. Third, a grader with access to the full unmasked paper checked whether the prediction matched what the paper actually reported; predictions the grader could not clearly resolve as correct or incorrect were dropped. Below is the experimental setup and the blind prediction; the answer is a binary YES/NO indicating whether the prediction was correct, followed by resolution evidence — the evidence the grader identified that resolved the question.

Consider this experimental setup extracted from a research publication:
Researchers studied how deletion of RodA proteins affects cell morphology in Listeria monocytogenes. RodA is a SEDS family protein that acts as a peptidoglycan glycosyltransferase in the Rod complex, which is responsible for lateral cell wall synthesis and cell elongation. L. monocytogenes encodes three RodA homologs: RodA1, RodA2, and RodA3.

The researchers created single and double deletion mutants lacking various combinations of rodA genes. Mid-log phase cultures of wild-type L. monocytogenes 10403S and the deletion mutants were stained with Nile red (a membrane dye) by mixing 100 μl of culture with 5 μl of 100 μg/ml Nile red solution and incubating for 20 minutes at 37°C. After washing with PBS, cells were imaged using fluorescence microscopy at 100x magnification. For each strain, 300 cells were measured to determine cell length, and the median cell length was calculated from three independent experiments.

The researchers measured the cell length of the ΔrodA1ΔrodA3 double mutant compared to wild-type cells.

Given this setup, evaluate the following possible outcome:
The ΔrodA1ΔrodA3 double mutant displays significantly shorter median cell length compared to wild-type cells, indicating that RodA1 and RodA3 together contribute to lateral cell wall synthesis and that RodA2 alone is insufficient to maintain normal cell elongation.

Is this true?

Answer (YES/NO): YES